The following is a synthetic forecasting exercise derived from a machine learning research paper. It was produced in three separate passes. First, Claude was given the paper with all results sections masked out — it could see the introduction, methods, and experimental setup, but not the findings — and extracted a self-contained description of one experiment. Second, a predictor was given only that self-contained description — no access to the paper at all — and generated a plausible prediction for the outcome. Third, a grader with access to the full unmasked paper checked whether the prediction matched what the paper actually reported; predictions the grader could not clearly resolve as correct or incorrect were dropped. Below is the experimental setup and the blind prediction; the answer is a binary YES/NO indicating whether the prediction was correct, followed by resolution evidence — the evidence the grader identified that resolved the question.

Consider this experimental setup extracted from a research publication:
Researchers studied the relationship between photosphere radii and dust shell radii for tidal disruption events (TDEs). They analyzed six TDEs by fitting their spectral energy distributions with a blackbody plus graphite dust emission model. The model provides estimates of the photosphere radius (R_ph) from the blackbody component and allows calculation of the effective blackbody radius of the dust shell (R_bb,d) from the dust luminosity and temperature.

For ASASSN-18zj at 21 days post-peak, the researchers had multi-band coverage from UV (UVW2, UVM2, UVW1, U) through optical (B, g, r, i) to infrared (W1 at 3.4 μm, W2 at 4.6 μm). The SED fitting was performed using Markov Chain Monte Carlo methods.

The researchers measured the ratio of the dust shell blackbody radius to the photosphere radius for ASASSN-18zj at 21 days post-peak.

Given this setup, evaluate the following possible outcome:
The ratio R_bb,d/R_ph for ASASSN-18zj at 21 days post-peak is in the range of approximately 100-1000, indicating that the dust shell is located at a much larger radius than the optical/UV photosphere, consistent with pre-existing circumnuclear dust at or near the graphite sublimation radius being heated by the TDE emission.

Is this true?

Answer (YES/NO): NO